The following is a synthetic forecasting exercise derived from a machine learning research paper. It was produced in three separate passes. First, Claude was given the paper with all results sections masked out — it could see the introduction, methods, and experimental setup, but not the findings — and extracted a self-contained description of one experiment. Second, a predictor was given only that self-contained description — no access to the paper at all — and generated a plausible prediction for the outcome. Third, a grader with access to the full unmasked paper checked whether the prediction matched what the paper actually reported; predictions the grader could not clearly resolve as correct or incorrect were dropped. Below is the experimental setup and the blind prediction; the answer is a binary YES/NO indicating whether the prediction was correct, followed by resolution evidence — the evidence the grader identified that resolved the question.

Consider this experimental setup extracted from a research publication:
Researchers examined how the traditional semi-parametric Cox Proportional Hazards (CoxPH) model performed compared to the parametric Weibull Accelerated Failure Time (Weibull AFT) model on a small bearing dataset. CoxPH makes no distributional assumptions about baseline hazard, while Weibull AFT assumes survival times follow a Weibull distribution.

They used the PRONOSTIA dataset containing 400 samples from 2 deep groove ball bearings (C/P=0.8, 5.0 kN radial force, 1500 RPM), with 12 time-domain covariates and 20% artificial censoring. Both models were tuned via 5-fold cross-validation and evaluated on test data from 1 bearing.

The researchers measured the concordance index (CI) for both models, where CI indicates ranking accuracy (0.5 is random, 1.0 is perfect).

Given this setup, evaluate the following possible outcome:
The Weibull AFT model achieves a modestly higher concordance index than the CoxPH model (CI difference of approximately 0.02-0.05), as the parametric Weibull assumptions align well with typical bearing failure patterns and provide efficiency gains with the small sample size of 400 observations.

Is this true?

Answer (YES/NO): NO